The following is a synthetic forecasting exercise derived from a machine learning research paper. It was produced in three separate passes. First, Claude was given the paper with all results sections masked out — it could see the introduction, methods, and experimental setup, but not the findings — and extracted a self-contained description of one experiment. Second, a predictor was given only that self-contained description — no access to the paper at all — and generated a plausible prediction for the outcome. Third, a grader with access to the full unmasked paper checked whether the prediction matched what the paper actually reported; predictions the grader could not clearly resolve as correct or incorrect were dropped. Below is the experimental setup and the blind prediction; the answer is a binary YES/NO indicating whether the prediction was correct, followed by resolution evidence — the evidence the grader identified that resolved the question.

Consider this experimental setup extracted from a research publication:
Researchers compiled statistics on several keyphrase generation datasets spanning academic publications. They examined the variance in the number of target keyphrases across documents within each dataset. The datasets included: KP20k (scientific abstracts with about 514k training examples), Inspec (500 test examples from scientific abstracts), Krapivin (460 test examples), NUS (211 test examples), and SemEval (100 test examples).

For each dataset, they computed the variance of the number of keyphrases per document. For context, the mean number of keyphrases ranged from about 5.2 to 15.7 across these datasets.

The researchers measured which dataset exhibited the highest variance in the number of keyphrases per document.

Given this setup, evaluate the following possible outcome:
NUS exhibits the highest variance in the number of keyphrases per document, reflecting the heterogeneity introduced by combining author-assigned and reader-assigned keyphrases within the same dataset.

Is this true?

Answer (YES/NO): YES